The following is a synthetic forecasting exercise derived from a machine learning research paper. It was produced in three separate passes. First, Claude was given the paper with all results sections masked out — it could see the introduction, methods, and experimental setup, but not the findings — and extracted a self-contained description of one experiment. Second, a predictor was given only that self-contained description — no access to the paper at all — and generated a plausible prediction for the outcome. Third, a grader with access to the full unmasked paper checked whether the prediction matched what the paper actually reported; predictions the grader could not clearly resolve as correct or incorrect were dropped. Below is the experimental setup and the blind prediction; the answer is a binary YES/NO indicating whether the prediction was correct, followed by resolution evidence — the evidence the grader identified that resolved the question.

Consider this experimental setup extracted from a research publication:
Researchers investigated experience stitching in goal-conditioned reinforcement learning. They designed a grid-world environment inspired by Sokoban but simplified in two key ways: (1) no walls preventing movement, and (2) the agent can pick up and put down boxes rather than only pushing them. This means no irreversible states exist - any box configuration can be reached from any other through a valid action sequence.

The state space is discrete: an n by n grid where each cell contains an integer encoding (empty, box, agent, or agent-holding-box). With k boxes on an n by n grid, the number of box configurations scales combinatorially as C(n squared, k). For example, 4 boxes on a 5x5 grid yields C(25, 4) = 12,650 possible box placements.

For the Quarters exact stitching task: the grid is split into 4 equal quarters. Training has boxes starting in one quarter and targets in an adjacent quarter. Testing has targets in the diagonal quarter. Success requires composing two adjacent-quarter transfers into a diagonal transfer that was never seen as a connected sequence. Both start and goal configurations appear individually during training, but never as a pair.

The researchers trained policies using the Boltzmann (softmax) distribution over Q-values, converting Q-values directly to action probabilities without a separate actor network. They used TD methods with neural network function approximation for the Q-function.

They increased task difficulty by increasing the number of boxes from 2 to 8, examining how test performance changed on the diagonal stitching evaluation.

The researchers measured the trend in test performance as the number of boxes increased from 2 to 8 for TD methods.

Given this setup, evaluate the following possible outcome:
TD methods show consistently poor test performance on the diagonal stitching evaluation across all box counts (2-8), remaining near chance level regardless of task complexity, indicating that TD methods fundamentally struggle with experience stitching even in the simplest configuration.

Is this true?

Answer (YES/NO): NO